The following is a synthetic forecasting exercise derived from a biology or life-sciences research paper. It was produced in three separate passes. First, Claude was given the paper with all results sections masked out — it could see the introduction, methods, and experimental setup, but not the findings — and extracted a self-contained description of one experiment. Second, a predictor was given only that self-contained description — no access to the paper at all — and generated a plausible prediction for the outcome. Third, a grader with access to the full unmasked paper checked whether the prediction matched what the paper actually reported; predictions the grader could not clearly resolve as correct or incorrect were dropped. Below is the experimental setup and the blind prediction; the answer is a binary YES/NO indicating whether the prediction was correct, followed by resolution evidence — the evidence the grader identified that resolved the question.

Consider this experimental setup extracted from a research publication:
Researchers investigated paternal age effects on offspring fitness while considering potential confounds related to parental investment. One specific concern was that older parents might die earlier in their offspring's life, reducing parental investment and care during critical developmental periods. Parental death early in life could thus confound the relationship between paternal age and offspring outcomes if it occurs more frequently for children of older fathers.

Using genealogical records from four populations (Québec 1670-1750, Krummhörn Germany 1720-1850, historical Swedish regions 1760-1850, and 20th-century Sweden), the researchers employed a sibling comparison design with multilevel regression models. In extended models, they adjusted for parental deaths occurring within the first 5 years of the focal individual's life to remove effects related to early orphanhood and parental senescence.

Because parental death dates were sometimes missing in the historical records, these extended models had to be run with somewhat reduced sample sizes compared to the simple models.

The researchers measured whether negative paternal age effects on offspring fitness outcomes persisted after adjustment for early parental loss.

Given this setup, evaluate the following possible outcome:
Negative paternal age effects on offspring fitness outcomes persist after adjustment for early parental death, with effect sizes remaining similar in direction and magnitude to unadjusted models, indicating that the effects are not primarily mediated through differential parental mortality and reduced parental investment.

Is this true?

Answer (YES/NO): YES